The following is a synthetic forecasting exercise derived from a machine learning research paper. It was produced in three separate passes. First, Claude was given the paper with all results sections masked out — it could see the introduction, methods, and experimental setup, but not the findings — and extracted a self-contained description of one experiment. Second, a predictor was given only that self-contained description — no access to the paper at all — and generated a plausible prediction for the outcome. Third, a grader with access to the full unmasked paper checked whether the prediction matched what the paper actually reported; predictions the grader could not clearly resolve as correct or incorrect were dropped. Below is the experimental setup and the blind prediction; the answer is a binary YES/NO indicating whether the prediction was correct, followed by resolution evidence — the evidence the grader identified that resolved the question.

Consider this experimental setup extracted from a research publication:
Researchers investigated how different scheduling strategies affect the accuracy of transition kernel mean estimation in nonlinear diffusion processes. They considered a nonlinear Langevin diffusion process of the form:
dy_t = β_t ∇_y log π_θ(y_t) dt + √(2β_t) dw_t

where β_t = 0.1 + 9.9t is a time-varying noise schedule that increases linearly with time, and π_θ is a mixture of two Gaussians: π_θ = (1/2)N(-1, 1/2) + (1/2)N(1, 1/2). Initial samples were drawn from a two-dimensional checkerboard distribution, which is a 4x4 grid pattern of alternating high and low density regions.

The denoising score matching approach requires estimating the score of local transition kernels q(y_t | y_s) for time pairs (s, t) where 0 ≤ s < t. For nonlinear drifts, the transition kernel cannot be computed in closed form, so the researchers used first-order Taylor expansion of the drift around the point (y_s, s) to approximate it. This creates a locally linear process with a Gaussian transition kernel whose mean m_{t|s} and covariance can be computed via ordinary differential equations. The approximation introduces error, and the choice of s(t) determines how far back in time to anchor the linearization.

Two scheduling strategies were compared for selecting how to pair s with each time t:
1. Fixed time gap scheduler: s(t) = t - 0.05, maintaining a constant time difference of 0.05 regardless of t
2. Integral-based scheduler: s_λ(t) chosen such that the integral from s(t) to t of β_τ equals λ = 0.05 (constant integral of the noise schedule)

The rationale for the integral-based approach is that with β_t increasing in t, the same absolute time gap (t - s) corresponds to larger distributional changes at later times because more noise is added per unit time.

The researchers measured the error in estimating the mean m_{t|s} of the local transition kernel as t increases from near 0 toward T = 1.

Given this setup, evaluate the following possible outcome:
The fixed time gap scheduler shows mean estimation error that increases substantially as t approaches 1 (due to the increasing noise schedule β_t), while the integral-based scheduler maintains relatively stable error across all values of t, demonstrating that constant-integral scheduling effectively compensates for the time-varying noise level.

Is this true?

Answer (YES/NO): YES